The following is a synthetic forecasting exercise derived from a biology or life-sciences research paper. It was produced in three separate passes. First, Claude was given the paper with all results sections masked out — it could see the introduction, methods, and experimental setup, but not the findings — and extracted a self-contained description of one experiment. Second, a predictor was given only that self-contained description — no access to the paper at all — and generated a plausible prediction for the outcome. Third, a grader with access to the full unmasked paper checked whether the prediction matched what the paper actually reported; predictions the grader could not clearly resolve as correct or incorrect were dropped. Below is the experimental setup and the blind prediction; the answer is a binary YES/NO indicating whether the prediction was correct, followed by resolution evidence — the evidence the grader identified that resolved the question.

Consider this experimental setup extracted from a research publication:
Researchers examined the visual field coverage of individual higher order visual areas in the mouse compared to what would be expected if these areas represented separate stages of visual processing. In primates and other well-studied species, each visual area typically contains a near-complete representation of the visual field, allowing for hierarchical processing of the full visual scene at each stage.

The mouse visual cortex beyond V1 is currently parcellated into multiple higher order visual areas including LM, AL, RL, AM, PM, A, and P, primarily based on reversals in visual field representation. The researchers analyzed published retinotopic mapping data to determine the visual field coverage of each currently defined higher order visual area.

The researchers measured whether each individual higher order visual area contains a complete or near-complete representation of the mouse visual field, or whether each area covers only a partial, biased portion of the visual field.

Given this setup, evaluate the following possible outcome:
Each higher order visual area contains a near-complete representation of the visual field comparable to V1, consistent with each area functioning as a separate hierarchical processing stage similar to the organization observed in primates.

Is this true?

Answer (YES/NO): NO